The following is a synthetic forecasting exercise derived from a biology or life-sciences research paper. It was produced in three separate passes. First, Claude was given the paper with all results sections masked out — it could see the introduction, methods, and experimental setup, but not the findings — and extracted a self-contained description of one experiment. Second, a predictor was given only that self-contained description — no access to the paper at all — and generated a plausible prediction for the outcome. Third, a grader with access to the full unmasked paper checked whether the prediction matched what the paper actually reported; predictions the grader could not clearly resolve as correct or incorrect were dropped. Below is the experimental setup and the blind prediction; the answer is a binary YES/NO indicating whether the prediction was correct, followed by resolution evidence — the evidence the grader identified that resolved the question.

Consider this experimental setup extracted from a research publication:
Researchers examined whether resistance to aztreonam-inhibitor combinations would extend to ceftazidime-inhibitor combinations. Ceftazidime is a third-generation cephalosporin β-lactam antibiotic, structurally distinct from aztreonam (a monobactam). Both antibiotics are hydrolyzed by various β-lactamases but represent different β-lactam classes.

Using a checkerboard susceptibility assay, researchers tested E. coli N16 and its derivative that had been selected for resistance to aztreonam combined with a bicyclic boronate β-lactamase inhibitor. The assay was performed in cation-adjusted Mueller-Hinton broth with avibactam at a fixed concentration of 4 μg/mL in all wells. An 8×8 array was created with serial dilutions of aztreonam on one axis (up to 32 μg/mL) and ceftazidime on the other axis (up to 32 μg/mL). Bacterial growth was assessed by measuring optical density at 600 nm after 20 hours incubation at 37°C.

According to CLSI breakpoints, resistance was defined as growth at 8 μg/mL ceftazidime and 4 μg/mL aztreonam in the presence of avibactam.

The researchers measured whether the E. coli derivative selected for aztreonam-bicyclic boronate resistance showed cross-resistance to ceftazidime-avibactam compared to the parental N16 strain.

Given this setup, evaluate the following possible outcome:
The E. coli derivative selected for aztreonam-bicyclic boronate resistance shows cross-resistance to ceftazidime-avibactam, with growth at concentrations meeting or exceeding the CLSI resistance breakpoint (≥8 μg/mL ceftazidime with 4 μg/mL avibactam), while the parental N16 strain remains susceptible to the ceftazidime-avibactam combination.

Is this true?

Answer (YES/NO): NO